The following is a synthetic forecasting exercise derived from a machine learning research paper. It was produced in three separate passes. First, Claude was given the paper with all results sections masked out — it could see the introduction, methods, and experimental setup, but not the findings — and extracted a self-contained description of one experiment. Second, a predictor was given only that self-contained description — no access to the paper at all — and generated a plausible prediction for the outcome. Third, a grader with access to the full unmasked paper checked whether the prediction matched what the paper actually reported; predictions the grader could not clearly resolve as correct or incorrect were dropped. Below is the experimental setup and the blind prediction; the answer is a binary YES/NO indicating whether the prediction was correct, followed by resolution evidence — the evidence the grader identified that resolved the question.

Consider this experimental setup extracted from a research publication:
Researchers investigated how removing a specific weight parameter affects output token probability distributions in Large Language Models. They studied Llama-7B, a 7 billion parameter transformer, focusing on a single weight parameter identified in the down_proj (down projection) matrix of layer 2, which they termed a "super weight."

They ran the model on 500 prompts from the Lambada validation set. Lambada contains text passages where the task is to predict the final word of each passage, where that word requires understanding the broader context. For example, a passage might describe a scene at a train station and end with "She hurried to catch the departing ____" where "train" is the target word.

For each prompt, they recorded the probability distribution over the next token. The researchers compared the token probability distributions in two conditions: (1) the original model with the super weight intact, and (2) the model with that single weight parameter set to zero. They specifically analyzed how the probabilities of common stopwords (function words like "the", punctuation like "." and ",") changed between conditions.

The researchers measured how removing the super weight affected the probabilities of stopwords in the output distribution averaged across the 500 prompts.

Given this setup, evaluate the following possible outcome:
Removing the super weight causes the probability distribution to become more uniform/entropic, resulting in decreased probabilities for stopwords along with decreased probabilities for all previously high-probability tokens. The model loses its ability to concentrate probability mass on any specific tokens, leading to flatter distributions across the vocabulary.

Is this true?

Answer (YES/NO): NO